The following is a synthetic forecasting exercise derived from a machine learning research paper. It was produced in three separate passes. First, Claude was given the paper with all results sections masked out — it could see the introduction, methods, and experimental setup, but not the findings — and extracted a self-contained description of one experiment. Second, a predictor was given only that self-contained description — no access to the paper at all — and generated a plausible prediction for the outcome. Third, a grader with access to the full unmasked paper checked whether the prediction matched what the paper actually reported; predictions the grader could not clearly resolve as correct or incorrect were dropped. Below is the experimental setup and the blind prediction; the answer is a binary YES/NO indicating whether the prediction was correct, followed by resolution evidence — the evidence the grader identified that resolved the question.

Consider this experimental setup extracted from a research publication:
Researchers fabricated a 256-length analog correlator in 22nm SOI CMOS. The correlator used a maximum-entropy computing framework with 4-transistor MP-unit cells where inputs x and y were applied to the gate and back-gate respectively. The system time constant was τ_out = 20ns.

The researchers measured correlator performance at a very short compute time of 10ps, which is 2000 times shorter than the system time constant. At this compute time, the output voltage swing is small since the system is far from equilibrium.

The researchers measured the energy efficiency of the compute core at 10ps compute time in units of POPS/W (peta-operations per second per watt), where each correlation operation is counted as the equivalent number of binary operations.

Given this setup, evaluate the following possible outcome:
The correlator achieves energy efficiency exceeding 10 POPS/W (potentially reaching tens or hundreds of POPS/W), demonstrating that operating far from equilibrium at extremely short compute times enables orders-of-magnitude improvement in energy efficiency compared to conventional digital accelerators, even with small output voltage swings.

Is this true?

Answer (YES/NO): YES